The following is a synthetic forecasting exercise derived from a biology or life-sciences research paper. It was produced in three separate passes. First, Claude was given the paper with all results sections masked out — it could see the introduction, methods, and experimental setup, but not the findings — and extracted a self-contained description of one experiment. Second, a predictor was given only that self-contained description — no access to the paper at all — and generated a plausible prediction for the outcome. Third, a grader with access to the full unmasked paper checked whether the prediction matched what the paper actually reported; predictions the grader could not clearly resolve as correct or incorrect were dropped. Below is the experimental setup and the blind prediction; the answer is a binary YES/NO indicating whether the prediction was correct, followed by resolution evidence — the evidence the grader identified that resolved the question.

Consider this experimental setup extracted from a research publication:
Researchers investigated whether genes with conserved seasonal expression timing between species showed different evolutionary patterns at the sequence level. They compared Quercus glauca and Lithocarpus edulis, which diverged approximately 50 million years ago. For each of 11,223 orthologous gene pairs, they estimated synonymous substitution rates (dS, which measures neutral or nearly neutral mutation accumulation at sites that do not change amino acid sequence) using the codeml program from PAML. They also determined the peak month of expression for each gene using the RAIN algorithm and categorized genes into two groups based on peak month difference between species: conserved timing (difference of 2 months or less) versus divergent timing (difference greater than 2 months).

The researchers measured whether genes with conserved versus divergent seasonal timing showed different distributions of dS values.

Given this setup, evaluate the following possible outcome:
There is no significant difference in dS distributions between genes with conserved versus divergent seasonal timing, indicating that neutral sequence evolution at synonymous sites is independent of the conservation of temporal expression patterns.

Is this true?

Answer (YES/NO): YES